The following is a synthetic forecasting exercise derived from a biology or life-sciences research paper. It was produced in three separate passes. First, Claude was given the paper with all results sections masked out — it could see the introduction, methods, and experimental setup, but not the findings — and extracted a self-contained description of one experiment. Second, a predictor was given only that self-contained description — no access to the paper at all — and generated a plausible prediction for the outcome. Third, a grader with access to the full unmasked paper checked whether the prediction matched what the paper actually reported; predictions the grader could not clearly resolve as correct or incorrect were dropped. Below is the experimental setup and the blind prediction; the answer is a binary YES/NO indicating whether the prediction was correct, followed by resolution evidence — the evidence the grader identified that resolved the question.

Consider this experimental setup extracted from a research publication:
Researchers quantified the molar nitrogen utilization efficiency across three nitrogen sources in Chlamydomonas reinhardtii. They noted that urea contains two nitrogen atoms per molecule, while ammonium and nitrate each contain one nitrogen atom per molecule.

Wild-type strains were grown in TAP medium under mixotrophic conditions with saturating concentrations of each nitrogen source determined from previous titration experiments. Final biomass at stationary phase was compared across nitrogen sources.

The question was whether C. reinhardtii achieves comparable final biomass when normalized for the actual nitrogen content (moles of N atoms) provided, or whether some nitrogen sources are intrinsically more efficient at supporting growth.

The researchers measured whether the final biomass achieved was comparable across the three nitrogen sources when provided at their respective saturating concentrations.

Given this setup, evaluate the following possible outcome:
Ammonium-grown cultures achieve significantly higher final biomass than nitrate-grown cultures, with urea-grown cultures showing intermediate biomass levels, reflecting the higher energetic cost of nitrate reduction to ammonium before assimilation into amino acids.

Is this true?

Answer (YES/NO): NO